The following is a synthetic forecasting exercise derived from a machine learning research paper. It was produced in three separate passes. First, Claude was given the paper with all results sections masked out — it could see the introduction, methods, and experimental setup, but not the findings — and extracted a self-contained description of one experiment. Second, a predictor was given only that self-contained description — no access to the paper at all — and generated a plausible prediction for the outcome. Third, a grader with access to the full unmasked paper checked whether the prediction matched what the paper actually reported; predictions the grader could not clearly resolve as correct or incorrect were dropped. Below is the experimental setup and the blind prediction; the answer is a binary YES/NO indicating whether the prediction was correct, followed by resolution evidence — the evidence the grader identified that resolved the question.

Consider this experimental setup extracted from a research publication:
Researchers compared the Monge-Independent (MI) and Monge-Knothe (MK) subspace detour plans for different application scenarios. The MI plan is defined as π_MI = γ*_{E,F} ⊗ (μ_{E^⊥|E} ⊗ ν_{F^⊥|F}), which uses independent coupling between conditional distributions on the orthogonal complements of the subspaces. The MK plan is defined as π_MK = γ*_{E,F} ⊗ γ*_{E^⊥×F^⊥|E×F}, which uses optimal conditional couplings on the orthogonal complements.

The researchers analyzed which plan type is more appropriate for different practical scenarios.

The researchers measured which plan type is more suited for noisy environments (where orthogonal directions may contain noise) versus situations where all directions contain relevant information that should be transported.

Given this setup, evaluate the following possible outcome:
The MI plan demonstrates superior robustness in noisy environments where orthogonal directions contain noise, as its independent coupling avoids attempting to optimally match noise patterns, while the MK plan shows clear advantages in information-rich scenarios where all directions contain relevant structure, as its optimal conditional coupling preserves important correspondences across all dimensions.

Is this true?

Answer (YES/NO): YES